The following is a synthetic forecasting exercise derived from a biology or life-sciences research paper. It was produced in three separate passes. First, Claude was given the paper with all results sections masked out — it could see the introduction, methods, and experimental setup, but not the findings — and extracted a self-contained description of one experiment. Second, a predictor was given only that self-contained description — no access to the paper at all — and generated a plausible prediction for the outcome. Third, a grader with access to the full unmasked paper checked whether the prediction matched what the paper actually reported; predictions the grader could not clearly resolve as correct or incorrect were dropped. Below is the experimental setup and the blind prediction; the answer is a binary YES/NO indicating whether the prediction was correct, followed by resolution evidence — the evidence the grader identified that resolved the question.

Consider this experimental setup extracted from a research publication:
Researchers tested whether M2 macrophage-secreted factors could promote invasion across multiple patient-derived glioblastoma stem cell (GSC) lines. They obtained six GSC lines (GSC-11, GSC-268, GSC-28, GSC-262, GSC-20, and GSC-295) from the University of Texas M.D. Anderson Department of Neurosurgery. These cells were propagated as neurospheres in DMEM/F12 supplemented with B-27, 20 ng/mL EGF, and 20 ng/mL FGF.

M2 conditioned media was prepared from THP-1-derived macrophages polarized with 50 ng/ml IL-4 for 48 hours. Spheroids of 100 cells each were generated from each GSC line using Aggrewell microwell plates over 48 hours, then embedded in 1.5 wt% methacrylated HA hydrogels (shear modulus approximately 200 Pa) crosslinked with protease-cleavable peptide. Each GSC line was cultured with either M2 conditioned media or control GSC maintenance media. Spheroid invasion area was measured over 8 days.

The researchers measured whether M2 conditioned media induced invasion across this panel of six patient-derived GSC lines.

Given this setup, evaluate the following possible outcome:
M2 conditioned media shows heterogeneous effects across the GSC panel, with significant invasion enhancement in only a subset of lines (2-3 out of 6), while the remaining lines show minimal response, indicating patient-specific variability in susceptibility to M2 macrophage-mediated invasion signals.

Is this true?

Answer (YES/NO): NO